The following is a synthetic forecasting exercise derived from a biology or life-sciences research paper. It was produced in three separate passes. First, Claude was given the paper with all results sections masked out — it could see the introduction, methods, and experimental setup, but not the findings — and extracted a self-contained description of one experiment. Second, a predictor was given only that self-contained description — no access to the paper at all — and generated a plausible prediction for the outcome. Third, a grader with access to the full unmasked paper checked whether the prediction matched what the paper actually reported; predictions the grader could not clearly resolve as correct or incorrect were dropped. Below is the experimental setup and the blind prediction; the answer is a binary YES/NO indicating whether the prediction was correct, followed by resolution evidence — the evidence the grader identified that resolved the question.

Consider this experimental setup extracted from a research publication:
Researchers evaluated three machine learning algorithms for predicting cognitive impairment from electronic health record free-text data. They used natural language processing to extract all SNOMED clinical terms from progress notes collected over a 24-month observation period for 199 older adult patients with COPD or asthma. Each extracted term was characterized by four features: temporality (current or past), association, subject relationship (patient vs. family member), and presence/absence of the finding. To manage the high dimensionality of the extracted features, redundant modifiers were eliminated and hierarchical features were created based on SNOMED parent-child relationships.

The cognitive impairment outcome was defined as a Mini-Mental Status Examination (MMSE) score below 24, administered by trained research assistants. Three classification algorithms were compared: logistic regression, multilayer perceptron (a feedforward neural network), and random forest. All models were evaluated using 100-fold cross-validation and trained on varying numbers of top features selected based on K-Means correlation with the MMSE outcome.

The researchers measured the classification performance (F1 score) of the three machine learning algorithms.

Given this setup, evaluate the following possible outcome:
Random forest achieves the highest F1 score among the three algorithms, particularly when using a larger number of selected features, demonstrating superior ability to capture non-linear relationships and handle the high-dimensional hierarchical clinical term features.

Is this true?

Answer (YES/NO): YES